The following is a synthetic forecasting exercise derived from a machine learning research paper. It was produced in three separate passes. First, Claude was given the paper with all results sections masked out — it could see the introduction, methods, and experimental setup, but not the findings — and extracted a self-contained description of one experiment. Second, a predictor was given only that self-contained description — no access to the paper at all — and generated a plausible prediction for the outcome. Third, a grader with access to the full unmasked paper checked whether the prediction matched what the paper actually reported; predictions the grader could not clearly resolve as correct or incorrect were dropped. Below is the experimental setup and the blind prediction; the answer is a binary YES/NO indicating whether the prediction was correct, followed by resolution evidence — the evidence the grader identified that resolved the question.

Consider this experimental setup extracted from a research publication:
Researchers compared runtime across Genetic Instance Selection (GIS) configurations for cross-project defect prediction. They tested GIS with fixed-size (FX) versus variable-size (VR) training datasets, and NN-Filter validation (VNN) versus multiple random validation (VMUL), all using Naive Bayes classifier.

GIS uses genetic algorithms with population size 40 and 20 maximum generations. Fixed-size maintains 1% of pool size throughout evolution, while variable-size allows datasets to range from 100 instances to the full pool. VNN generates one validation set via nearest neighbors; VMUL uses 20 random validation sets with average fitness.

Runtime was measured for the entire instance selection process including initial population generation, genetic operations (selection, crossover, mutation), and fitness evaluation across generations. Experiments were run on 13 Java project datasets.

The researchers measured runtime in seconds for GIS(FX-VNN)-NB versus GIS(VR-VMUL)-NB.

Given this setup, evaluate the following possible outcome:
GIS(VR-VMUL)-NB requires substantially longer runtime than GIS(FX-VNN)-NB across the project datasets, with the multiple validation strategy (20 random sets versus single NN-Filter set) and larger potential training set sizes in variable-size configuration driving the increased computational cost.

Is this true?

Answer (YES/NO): NO